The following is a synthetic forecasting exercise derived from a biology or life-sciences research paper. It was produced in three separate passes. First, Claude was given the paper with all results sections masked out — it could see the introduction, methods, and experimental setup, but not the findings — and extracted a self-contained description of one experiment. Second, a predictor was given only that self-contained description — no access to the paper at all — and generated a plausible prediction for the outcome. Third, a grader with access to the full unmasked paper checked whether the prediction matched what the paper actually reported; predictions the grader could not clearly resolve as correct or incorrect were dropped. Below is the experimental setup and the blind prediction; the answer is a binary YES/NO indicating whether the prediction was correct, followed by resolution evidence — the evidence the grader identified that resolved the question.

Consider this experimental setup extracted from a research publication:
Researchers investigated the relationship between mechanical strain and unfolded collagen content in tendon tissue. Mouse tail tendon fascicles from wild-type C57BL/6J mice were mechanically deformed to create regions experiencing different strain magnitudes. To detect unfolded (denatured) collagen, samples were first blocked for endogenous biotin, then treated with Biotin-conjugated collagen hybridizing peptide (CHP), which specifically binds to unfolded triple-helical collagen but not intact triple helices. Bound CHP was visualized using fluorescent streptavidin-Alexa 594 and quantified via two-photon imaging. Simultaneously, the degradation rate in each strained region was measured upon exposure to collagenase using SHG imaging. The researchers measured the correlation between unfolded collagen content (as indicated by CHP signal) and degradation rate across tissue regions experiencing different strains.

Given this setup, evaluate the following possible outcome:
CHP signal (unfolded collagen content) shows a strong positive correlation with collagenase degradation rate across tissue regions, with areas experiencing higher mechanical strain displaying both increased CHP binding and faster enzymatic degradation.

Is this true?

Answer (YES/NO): NO